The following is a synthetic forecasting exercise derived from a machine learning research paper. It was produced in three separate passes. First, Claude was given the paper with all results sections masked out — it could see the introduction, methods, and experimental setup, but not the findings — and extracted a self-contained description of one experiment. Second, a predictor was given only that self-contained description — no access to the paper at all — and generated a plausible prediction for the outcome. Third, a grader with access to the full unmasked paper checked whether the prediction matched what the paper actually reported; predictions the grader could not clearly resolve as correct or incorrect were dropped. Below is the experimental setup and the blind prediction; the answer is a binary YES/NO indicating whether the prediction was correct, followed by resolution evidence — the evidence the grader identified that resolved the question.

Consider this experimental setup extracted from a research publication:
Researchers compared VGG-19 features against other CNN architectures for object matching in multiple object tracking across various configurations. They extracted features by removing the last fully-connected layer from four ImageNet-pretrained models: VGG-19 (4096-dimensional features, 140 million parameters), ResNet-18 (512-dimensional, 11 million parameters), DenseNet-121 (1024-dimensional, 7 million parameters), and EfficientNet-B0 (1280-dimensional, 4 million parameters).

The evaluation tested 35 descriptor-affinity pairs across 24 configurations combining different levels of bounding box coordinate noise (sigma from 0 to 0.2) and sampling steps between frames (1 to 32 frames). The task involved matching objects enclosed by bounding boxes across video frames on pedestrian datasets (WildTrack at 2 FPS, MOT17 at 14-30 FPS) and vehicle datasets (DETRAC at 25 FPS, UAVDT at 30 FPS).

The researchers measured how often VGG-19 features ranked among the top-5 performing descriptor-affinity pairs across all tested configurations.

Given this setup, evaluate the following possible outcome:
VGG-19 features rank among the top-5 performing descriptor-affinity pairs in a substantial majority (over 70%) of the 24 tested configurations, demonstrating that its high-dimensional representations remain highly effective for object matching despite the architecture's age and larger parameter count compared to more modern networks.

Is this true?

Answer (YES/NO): NO